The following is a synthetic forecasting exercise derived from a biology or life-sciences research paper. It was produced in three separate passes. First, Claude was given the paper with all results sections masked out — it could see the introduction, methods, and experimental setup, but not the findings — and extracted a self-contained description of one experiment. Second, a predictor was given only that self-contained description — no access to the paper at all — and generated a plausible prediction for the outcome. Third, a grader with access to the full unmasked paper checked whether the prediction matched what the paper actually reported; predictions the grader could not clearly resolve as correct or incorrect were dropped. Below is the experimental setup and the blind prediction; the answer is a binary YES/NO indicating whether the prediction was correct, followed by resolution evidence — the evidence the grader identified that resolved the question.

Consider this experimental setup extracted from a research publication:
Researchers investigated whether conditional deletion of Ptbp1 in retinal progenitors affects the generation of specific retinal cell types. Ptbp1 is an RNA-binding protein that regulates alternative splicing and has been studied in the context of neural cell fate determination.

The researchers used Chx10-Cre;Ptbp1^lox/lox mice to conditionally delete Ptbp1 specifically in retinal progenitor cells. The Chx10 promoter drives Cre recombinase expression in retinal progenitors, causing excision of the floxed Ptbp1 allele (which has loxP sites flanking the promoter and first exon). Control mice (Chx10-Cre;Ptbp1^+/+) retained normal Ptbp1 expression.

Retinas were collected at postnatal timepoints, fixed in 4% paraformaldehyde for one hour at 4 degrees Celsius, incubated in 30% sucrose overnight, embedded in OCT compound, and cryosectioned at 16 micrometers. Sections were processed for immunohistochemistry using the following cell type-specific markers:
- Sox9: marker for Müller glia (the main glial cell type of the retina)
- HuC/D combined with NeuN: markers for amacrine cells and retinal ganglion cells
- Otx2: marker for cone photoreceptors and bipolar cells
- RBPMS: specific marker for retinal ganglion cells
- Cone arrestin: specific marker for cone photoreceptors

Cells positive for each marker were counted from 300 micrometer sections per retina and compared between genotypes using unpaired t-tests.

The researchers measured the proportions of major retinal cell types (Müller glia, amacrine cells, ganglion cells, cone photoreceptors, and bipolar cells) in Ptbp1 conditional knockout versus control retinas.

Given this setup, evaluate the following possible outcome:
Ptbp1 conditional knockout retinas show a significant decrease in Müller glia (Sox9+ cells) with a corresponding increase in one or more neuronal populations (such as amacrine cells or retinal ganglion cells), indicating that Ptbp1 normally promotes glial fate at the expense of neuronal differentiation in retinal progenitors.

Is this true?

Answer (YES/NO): NO